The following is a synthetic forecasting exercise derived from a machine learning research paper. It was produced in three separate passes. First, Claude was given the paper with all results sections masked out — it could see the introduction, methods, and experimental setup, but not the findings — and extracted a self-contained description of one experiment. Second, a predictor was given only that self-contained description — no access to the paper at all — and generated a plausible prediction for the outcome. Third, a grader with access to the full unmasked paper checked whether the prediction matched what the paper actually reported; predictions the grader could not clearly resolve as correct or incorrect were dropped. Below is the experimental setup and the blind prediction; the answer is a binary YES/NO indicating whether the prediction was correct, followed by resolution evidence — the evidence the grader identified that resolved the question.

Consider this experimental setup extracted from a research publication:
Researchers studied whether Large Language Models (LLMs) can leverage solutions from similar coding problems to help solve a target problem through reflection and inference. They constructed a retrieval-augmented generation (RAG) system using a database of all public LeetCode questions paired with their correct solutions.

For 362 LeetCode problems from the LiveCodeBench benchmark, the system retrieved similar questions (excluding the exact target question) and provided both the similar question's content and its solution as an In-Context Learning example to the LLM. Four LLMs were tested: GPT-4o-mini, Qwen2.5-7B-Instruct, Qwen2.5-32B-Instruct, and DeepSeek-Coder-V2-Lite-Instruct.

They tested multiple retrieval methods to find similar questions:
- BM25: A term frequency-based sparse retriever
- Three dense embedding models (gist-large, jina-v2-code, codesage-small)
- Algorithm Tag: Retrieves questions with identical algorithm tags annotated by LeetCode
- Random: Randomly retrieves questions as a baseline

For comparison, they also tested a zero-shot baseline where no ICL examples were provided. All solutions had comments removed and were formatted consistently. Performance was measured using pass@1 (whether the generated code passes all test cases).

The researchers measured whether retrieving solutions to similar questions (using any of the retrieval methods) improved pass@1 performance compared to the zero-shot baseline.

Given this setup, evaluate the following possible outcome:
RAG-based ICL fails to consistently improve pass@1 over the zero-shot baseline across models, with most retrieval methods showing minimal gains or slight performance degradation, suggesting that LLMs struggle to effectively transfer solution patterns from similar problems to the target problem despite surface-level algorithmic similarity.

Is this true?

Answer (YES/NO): YES